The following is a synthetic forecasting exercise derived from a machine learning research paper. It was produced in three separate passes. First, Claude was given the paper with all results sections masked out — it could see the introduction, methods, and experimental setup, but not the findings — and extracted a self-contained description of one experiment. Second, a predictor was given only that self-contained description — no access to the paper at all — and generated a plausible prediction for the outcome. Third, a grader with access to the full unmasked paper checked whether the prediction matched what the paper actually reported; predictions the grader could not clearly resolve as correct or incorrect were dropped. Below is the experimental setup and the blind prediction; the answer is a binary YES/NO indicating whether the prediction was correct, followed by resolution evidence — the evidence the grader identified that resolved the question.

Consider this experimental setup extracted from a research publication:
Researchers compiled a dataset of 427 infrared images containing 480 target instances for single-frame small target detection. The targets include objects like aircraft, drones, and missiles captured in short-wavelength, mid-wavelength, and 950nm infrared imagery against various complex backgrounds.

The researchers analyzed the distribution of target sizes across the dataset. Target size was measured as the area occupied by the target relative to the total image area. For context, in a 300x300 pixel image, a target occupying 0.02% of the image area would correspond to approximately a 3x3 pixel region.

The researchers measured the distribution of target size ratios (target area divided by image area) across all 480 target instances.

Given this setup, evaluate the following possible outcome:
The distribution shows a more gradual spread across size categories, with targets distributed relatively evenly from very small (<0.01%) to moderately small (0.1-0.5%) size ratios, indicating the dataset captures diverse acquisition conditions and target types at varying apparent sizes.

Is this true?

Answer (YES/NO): NO